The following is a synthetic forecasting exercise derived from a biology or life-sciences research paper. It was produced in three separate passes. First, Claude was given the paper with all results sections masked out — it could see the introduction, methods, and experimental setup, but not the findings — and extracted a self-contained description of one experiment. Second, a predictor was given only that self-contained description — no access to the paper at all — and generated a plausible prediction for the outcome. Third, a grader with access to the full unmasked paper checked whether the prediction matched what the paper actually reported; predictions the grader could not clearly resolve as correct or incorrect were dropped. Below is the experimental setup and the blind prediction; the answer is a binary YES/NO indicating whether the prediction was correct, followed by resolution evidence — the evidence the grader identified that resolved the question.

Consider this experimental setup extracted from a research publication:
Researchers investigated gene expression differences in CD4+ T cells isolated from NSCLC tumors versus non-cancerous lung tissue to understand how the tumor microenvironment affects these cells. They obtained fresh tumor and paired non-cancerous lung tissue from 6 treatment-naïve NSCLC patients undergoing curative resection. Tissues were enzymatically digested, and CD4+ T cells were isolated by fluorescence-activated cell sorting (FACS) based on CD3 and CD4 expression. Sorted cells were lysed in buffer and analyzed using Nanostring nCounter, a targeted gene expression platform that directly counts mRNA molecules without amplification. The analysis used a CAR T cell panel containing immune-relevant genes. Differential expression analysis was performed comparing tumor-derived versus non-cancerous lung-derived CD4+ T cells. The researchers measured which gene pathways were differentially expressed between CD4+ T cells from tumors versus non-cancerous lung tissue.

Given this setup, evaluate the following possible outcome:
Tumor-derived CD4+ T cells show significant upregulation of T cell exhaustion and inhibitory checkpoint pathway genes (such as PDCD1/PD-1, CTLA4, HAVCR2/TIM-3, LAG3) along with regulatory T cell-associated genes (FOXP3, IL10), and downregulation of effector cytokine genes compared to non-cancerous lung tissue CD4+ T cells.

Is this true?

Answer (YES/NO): NO